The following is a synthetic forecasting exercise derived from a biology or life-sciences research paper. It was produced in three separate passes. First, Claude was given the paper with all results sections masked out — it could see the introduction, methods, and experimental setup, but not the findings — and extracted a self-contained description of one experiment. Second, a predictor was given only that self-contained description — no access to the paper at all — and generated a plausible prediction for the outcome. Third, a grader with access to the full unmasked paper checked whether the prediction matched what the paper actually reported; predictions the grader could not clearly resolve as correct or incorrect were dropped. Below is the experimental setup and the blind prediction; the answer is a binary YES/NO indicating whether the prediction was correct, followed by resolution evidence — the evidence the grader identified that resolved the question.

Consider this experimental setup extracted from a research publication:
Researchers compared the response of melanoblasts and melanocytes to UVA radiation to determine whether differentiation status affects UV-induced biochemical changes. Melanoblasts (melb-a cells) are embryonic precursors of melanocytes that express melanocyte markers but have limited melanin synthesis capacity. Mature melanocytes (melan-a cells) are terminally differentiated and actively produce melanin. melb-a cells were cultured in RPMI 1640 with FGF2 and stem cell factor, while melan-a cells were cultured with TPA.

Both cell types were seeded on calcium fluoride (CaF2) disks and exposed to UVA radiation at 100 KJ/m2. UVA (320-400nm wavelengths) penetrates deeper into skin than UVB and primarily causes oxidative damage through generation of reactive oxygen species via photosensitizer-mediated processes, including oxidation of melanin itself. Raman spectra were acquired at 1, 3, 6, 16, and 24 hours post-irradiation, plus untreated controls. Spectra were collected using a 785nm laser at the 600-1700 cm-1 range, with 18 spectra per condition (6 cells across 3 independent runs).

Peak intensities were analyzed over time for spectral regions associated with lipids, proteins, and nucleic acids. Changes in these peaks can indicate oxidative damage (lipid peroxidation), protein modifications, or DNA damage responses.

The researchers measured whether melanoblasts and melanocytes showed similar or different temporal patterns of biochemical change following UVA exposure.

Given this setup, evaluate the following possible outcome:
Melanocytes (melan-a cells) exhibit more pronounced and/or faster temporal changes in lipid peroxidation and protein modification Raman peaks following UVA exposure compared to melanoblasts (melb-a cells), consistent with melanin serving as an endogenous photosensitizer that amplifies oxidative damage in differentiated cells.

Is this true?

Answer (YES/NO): NO